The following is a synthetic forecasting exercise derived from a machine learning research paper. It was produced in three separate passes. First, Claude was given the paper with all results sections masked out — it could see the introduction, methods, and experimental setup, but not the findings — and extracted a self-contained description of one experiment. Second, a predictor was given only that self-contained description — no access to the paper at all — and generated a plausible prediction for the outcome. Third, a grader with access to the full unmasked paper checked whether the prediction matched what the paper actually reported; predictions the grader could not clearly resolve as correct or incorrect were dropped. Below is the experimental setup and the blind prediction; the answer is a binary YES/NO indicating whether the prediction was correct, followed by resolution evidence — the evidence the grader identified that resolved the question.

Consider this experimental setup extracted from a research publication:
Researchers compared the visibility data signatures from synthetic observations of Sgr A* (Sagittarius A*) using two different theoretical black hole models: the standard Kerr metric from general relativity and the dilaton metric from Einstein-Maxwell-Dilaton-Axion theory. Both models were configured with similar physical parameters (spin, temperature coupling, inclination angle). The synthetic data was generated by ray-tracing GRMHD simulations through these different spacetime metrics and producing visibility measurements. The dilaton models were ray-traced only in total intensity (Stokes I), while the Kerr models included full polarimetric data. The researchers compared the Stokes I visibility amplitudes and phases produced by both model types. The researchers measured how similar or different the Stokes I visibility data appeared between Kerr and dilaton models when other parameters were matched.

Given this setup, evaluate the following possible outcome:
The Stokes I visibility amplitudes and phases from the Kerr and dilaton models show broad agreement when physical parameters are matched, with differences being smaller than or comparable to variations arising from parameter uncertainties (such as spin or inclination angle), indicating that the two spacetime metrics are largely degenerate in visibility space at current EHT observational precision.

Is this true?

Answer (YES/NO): NO